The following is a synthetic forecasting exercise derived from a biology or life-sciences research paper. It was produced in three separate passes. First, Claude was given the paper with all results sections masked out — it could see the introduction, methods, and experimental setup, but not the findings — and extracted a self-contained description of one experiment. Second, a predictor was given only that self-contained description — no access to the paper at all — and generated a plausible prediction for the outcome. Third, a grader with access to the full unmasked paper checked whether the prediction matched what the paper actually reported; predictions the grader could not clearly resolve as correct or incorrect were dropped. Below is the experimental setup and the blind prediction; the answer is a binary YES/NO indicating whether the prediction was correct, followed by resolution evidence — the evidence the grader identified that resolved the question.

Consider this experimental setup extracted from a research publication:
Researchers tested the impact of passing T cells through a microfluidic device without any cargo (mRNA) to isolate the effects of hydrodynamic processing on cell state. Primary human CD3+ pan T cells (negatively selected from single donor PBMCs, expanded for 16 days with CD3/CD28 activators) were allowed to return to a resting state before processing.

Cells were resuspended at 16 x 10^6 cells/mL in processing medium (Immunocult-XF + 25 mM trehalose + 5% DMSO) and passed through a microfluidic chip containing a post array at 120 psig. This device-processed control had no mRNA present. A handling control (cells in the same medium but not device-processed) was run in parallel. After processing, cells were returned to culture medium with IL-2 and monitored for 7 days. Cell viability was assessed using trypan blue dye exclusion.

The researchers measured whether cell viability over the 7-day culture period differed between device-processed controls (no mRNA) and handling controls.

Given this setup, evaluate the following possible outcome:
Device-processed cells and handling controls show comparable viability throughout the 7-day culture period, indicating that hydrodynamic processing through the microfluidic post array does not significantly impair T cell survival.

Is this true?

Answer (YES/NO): YES